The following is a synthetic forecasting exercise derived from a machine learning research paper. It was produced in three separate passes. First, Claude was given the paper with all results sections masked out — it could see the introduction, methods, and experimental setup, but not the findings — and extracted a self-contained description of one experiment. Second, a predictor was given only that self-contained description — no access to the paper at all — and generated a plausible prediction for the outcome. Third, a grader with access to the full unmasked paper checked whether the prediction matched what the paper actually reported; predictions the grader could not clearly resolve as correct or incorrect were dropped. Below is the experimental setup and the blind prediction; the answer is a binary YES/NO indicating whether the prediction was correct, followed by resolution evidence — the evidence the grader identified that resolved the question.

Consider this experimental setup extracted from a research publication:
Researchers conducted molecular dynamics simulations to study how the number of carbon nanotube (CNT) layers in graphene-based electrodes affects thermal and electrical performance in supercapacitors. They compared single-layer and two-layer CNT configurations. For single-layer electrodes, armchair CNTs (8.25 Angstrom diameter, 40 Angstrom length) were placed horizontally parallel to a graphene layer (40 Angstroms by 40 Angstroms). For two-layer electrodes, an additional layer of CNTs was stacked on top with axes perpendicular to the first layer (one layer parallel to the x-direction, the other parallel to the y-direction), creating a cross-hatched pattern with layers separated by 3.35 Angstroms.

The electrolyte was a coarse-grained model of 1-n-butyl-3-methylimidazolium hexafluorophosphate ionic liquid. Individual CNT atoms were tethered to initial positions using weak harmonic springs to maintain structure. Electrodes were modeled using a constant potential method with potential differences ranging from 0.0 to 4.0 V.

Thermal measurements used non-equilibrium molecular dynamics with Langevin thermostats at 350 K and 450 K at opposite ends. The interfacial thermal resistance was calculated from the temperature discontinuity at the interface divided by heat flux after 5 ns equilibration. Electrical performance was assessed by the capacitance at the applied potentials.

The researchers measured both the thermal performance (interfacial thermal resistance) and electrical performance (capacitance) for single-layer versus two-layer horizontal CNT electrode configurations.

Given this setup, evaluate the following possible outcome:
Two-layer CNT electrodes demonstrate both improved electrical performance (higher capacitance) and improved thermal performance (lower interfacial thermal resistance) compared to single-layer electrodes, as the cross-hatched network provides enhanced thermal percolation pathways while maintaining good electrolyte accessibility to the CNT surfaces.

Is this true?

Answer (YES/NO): YES